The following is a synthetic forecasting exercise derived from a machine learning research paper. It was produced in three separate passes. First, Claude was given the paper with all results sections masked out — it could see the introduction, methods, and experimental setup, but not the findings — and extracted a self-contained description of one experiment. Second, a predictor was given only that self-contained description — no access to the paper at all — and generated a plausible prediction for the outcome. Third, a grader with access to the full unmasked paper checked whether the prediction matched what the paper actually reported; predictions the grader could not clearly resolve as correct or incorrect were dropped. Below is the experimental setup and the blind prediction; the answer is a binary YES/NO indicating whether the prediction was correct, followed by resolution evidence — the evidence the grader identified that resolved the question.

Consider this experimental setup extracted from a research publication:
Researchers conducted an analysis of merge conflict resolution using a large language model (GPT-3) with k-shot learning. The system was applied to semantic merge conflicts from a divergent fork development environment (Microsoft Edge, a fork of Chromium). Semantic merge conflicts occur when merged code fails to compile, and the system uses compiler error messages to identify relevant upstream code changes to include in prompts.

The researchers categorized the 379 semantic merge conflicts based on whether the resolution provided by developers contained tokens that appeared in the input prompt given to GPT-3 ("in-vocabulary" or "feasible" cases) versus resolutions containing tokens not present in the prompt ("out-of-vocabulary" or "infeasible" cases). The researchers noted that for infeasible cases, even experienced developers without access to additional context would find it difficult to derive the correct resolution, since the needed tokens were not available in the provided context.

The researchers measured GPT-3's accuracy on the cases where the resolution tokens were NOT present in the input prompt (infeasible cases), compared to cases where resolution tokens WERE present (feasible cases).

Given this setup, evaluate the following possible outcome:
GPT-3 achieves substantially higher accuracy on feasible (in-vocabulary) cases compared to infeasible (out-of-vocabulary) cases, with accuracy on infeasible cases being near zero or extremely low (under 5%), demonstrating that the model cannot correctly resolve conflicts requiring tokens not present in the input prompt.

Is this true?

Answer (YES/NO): NO